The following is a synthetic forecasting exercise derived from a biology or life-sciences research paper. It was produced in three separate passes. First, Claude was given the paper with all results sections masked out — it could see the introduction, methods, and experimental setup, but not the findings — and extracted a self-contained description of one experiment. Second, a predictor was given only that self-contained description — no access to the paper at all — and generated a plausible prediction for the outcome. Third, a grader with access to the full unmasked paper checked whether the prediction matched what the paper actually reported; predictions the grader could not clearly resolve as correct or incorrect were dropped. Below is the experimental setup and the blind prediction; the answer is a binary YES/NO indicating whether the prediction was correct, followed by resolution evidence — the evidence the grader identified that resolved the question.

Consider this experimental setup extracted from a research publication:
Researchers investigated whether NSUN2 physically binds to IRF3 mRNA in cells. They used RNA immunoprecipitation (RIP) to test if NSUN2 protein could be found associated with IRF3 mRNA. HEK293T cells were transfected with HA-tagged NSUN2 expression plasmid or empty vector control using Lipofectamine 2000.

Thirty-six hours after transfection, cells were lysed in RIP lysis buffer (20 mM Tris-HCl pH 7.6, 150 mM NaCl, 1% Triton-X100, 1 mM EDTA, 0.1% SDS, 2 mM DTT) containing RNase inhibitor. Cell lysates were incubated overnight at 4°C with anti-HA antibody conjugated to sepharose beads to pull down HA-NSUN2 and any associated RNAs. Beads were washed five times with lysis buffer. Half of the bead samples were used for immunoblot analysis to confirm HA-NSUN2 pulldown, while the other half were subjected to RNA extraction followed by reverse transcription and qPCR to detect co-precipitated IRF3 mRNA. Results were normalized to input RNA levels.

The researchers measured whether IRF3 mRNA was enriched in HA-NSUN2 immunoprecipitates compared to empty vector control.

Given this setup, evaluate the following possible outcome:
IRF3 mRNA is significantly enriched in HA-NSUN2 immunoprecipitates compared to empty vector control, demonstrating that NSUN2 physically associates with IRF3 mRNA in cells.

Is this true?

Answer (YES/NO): YES